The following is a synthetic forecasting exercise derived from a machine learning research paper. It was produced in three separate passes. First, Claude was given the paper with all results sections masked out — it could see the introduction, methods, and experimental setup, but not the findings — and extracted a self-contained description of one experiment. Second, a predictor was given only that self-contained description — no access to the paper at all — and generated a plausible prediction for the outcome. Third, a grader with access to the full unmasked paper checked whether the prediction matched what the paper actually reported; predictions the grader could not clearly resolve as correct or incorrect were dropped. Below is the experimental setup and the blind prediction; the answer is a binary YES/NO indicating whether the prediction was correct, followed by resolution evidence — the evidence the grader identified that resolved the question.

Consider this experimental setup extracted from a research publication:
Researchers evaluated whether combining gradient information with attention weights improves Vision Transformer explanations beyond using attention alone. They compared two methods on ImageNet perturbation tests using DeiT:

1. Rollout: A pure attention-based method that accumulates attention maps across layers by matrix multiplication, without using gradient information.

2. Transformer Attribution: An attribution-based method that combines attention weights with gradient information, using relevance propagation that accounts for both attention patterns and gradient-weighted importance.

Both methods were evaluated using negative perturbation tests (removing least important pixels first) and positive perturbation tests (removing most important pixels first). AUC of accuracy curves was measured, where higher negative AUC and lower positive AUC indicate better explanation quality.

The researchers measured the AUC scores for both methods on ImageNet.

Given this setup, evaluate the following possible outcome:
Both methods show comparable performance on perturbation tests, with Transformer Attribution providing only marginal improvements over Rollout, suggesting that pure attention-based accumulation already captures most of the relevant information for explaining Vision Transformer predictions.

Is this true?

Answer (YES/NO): NO